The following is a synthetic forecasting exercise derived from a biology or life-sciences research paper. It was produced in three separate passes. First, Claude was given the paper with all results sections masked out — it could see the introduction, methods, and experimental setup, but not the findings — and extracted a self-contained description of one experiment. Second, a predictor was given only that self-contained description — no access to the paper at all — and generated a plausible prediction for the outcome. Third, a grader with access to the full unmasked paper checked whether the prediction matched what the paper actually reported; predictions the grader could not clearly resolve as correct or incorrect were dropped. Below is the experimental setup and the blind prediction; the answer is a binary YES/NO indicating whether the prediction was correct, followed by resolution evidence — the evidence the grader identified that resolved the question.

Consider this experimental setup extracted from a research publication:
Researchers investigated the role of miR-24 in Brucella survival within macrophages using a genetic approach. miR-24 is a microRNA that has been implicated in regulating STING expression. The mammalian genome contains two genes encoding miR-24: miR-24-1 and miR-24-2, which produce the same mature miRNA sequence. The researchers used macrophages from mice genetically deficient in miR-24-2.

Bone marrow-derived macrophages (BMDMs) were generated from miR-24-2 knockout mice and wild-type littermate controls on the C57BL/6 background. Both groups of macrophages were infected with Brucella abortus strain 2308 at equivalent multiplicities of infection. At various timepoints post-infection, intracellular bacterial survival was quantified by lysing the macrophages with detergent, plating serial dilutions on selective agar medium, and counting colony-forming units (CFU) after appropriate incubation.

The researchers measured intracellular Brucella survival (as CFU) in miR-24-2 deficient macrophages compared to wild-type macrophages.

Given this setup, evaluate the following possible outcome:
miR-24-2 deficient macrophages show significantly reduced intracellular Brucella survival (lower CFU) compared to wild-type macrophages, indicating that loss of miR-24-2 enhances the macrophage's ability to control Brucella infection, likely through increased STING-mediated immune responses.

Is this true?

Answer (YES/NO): YES